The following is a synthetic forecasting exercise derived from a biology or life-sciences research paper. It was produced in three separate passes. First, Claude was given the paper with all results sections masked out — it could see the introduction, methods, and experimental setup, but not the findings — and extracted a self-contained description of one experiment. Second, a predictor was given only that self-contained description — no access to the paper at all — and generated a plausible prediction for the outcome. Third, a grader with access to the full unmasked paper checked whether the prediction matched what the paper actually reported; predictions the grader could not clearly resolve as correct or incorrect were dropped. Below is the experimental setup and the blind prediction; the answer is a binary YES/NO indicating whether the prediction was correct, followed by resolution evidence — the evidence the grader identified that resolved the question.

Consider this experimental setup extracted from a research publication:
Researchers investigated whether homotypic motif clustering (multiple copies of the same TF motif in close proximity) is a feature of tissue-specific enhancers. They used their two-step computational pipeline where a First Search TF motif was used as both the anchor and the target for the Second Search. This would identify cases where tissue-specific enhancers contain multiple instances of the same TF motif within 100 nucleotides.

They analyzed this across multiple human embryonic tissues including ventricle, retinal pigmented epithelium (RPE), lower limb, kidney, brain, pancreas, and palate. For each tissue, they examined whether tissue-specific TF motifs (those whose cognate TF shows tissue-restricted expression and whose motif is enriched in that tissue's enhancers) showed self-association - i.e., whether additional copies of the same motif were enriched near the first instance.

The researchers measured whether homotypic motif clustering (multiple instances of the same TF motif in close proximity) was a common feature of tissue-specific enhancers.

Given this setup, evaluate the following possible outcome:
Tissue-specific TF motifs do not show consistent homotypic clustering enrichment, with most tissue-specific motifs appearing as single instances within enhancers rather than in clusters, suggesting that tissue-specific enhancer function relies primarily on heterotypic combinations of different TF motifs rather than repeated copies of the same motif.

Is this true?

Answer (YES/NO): NO